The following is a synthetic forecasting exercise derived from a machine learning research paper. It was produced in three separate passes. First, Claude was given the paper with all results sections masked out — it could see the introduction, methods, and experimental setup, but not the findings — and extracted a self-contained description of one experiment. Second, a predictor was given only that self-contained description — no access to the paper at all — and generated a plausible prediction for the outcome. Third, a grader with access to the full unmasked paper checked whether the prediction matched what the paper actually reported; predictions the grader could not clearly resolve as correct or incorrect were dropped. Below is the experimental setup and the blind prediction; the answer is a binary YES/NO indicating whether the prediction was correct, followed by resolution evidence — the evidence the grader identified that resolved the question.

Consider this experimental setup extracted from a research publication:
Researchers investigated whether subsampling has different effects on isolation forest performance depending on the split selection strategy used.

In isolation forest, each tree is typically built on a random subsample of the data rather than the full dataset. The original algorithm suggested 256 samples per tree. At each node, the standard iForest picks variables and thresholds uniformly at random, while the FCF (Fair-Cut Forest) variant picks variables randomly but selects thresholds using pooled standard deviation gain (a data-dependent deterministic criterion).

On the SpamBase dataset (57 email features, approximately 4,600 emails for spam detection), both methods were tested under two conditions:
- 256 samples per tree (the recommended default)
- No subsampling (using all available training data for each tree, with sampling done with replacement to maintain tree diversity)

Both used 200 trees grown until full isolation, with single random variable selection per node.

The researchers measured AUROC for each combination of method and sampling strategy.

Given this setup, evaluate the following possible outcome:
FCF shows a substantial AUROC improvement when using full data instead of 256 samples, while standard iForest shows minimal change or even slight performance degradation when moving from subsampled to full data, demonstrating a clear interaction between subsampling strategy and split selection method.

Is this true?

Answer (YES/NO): NO